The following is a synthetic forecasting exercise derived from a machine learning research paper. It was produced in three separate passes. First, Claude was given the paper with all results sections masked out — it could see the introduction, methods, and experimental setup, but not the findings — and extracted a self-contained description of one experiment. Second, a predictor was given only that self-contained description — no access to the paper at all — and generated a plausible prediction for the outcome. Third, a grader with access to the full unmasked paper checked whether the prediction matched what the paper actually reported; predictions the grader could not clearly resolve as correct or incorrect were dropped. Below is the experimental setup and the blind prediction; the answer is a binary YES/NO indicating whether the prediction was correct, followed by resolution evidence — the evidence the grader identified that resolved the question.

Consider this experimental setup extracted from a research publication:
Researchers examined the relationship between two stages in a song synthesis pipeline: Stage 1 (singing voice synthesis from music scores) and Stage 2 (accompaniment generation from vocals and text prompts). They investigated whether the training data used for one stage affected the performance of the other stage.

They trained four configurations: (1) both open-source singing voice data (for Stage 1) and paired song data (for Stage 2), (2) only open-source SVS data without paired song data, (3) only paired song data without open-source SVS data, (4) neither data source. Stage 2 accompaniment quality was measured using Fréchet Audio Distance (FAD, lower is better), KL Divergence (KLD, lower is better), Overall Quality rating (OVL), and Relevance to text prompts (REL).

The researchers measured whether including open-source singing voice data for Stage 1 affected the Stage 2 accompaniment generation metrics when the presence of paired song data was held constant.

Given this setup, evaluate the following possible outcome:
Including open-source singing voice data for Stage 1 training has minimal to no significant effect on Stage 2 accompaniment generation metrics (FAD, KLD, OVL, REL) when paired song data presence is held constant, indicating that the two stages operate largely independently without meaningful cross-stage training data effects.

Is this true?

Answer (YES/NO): YES